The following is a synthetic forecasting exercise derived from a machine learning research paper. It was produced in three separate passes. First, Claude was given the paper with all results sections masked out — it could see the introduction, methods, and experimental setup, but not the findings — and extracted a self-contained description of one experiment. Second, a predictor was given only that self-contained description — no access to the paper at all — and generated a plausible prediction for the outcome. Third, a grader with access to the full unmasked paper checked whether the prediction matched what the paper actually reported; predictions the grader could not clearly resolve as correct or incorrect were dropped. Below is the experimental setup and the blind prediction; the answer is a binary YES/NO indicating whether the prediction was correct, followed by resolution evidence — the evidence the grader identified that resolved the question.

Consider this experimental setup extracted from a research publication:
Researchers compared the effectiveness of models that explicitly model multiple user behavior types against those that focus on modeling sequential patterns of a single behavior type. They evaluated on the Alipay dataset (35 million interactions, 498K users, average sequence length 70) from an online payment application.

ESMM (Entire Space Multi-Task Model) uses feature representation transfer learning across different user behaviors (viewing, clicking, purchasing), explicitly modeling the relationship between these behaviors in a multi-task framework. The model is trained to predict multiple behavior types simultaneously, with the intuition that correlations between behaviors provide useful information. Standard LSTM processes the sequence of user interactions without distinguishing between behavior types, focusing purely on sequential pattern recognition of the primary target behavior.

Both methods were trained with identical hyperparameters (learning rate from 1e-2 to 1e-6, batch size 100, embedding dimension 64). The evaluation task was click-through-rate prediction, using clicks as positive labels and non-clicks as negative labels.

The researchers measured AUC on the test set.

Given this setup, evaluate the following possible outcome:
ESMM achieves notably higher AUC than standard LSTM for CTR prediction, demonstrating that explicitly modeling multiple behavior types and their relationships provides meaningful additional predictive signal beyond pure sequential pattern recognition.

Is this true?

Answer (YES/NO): NO